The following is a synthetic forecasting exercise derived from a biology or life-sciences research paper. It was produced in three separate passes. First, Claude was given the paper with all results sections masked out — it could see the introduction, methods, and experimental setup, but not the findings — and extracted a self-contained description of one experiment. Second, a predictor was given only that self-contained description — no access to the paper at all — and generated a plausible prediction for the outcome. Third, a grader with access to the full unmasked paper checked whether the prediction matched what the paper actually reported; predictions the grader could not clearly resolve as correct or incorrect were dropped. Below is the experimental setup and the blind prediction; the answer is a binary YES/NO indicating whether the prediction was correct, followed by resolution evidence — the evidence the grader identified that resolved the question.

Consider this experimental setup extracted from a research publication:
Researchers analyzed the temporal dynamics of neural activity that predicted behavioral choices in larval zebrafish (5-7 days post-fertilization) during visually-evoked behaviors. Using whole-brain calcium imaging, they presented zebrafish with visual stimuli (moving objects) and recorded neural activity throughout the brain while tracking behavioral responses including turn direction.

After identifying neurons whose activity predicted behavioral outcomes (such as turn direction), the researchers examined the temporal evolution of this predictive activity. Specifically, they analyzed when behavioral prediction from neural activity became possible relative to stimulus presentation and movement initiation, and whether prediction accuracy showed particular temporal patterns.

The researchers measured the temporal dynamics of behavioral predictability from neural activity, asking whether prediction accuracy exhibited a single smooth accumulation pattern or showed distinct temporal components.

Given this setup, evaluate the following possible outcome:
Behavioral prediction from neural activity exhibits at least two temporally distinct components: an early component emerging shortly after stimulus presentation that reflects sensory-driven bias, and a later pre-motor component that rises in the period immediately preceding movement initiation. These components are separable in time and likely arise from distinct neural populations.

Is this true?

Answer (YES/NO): NO